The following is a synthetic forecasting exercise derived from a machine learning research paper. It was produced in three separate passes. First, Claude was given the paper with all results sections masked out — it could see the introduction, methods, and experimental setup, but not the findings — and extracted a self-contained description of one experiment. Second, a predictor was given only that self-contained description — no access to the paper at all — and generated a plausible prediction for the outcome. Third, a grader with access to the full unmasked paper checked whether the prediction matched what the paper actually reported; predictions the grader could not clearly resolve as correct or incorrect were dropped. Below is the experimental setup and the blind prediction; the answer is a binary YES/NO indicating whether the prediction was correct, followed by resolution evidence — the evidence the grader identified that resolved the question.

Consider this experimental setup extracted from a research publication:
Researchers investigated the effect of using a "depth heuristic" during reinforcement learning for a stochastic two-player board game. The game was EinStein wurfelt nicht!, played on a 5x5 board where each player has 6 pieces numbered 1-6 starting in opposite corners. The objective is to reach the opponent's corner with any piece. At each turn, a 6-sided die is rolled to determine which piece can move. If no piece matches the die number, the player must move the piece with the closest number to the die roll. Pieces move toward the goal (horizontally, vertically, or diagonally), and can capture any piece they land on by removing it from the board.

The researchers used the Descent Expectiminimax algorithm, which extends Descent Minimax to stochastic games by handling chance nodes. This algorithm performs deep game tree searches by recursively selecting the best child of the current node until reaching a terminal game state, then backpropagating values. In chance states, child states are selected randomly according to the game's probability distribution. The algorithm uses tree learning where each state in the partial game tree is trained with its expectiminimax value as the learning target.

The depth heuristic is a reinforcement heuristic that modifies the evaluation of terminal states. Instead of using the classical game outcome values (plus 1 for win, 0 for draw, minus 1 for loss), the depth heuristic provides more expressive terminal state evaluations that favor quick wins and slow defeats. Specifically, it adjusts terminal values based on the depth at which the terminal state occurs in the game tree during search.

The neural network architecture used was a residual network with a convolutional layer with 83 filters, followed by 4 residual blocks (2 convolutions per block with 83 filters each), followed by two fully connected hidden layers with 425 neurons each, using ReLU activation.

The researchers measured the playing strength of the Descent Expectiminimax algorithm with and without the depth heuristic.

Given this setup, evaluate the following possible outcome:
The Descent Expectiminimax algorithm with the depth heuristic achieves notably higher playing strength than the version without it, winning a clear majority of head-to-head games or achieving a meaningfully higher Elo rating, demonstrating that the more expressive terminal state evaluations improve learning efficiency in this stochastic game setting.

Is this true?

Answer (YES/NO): YES